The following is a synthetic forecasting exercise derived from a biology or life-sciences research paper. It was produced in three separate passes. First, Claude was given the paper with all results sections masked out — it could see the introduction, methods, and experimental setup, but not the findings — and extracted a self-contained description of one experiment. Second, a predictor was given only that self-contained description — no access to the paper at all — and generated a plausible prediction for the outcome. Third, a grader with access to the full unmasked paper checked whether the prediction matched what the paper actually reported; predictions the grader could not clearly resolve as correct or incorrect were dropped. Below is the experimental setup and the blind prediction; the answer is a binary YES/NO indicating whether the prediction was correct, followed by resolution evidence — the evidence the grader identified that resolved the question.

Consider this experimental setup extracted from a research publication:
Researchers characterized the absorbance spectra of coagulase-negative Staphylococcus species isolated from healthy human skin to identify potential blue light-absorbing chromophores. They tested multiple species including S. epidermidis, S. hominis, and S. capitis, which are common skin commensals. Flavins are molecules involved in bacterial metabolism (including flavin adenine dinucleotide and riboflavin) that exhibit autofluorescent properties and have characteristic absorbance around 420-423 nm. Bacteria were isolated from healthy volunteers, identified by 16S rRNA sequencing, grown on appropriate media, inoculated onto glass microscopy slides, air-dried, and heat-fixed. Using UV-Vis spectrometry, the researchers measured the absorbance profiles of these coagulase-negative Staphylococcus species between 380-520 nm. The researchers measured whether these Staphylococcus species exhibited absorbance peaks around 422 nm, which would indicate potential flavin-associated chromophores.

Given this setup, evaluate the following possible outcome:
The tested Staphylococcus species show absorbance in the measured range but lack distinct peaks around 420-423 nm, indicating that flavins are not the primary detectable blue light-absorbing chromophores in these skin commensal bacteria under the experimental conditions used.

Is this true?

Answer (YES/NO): NO